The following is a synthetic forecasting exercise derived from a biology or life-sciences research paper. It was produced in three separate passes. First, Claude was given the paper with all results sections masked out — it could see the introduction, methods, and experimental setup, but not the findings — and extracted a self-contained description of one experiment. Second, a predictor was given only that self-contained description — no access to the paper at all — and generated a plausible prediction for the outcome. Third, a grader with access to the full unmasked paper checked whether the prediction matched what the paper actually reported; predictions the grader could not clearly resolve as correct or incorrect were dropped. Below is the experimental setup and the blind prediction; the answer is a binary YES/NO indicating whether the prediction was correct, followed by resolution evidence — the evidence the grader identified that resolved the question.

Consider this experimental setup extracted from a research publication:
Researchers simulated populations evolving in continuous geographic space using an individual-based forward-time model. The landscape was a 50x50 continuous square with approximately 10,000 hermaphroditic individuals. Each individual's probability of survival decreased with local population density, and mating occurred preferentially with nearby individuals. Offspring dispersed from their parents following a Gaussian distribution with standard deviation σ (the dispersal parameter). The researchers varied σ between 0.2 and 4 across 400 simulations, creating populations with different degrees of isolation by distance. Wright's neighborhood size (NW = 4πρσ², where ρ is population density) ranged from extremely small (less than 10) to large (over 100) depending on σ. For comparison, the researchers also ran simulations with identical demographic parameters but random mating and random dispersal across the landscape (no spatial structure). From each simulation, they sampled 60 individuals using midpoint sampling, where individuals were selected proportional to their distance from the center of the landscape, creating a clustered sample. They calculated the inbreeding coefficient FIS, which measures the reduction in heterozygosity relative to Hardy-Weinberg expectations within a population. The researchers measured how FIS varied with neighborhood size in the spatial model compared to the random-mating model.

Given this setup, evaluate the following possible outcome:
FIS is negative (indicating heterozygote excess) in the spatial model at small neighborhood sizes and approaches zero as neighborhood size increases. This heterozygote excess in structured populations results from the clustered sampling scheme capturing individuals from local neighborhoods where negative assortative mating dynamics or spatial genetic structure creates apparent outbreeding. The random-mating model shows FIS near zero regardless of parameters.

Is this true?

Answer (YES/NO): NO